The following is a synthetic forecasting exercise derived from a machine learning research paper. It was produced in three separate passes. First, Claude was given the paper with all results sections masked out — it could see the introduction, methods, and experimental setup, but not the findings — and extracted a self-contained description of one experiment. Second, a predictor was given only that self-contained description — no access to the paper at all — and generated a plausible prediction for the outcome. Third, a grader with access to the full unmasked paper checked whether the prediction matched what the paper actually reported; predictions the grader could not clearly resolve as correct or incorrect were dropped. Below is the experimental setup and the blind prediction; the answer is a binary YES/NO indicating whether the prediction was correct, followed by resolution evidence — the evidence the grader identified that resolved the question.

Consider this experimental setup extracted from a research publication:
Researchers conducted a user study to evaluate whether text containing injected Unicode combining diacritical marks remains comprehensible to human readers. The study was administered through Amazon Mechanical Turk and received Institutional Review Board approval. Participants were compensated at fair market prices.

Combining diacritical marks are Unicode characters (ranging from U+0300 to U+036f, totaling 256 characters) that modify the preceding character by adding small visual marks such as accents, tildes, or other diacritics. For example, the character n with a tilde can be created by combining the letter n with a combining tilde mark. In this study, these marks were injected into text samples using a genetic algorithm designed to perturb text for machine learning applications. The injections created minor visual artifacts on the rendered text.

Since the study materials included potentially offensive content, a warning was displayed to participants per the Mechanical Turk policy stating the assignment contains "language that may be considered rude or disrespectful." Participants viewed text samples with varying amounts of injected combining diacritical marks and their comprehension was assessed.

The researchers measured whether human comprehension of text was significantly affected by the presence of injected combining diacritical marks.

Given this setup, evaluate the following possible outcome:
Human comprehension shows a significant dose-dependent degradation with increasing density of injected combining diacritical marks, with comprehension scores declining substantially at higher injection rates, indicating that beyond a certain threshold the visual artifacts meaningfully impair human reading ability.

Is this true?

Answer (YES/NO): NO